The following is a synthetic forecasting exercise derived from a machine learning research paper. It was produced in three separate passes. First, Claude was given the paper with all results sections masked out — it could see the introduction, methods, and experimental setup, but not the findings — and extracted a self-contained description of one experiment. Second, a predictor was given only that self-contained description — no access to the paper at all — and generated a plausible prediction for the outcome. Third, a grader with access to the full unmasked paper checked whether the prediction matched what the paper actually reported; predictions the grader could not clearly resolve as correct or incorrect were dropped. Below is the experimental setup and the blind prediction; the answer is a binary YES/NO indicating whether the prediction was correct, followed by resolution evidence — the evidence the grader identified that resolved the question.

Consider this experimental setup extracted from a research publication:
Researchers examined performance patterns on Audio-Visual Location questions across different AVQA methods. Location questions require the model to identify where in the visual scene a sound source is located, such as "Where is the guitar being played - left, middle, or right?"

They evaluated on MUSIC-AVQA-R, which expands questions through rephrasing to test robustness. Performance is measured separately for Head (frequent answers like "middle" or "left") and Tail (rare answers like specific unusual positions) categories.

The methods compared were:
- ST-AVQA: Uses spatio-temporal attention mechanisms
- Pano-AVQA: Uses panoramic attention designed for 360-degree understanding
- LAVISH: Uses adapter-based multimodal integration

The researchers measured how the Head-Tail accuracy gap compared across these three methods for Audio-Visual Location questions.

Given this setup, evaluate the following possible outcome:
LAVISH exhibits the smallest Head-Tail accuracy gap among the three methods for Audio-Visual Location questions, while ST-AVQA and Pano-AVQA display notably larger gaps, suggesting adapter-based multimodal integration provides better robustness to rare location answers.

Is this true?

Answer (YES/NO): NO